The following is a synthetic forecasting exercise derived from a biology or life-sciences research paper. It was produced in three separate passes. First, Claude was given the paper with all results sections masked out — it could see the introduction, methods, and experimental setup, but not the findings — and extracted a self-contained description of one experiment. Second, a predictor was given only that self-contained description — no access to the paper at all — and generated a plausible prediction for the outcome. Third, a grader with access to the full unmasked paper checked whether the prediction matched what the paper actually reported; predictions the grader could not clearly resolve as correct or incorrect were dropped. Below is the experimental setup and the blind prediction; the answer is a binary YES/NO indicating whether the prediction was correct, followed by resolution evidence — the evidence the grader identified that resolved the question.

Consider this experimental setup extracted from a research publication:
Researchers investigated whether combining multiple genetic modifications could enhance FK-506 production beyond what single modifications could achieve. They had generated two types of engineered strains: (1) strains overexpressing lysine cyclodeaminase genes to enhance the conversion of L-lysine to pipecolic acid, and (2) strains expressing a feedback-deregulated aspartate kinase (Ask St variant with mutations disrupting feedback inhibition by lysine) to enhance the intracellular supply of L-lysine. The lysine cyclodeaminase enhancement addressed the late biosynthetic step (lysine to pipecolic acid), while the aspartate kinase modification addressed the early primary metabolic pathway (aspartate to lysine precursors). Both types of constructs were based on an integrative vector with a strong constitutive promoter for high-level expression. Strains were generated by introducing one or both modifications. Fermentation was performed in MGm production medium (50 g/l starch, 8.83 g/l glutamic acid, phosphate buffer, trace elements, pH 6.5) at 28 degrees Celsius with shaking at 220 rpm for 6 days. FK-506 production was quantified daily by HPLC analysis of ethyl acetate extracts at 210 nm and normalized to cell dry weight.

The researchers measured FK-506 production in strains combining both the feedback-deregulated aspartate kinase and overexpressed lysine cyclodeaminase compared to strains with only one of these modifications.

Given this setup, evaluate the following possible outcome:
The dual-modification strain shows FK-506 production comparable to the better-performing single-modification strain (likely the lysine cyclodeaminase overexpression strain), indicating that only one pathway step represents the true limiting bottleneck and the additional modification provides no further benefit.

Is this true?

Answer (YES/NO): NO